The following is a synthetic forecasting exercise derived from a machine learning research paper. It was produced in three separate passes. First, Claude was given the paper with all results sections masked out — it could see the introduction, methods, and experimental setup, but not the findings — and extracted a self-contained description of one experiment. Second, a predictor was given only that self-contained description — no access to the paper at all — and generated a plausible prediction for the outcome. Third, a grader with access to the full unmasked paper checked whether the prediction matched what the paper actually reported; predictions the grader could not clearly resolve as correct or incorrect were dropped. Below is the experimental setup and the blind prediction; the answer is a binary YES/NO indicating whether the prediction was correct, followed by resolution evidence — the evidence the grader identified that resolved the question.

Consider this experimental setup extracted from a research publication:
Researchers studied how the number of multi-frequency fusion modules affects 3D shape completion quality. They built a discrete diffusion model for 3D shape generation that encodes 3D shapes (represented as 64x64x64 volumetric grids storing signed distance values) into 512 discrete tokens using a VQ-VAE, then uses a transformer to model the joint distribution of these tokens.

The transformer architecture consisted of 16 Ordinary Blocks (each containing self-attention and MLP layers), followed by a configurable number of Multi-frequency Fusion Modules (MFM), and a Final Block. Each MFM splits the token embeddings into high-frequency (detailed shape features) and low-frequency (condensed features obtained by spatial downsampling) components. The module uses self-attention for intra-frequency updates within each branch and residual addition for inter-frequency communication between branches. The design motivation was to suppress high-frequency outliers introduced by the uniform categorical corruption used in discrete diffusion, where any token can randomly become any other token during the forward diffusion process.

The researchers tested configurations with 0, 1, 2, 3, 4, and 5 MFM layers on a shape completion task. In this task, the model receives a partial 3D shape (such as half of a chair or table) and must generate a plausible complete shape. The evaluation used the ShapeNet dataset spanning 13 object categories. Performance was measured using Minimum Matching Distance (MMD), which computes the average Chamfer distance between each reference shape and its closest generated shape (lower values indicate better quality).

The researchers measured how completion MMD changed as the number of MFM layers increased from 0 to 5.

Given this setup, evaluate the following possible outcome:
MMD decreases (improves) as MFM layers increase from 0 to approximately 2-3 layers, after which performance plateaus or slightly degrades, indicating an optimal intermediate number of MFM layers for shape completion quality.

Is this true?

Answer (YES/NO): YES